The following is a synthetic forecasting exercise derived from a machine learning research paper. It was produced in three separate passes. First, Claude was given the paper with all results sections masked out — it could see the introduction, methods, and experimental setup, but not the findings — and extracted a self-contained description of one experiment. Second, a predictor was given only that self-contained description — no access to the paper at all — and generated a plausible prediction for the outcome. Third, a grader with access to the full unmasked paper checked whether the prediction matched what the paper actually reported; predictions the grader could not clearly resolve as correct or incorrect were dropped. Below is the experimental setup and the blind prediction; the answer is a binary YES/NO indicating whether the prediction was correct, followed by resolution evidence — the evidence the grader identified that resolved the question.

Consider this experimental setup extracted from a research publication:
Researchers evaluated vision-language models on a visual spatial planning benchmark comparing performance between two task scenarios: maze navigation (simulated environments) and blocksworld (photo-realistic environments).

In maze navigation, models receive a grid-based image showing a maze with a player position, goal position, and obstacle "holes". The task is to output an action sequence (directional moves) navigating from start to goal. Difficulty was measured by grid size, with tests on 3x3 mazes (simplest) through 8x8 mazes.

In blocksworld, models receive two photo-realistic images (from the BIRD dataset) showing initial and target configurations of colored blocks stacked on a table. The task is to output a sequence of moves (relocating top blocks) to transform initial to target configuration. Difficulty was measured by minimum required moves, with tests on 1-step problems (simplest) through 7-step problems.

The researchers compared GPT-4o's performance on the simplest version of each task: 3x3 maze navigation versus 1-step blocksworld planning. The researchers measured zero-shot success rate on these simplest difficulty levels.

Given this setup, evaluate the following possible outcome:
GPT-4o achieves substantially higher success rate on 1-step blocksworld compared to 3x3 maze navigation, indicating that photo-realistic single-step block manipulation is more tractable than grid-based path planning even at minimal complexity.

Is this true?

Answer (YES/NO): NO